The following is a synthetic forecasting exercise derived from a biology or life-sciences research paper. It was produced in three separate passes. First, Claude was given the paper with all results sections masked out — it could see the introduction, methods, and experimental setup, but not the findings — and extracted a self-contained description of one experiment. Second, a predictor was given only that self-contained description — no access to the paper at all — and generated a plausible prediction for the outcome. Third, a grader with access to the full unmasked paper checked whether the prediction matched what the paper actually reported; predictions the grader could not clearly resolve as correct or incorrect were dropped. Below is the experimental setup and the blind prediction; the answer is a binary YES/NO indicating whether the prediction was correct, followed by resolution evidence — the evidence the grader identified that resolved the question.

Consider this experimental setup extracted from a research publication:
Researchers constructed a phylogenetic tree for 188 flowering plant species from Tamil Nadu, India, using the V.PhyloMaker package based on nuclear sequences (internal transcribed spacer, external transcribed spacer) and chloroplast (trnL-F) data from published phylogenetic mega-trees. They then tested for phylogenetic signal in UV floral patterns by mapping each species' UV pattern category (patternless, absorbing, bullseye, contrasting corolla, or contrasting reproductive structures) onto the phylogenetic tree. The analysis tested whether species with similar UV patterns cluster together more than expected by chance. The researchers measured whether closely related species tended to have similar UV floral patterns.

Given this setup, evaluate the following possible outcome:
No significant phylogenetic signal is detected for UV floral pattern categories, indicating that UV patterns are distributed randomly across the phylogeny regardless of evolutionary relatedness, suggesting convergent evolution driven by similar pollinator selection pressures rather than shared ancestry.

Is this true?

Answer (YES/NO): NO